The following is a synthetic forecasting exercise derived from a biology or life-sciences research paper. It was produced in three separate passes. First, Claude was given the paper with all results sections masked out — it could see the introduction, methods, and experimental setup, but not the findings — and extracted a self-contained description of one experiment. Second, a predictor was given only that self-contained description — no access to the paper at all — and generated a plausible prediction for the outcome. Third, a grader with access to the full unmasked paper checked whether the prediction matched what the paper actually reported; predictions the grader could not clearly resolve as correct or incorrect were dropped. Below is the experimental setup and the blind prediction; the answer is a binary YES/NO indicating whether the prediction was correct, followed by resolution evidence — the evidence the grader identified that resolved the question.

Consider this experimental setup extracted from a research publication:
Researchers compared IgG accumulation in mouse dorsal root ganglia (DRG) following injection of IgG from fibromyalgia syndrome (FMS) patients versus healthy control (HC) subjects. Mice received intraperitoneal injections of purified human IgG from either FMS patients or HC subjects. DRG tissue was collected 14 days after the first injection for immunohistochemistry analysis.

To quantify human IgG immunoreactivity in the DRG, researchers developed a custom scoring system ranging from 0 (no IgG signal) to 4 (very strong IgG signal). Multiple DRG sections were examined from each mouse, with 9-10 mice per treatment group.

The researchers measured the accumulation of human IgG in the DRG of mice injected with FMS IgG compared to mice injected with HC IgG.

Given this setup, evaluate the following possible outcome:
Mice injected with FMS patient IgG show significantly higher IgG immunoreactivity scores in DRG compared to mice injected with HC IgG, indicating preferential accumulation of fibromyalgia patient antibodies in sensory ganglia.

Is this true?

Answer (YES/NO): YES